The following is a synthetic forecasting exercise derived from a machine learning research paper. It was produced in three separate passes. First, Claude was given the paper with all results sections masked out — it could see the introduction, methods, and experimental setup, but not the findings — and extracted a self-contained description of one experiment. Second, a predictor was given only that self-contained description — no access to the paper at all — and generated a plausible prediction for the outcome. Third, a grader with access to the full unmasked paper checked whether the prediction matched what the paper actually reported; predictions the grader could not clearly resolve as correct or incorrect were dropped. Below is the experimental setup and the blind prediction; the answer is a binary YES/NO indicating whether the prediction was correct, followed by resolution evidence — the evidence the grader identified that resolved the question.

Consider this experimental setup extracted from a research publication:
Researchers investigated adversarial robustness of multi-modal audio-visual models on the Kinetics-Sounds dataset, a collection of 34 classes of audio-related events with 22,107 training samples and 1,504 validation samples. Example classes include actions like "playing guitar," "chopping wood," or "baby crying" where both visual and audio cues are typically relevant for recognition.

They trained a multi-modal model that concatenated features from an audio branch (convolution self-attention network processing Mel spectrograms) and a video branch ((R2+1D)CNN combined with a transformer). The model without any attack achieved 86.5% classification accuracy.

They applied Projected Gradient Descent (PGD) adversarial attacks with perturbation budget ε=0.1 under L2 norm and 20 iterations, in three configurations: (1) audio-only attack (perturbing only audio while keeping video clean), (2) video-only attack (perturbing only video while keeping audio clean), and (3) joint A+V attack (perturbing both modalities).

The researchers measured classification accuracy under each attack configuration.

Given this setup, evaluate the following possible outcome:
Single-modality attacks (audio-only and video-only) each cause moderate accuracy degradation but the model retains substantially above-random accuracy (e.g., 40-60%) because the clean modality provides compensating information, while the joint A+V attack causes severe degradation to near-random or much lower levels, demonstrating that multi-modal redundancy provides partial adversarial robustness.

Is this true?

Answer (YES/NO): NO